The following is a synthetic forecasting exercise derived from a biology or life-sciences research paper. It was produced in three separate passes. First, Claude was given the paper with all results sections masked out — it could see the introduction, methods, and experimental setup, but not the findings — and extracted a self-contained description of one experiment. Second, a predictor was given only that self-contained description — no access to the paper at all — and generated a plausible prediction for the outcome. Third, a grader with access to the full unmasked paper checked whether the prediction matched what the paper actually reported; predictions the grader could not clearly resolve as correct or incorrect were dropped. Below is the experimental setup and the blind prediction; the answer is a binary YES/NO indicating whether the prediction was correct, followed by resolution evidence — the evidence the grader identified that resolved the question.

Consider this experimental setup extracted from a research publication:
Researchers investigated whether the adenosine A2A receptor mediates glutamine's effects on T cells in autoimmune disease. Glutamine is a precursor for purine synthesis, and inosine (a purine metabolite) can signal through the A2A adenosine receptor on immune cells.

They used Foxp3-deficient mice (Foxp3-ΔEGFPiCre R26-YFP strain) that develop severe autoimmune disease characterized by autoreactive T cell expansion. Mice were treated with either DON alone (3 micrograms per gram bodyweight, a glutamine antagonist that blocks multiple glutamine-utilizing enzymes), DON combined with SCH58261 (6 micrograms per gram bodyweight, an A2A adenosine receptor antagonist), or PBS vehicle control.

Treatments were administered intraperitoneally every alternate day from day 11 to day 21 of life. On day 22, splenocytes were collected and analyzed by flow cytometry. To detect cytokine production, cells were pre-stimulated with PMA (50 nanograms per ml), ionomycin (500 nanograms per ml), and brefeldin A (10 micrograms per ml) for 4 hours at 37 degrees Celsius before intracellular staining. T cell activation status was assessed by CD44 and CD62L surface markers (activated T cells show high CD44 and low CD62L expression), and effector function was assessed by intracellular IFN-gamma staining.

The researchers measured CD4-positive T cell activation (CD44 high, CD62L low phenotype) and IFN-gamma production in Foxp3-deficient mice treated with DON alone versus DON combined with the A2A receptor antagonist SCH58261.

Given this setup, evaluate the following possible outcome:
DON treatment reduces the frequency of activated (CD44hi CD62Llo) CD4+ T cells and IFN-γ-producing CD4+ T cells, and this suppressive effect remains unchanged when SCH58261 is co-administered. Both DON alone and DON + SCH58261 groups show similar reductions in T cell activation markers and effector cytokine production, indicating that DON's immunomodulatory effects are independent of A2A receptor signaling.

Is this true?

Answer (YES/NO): NO